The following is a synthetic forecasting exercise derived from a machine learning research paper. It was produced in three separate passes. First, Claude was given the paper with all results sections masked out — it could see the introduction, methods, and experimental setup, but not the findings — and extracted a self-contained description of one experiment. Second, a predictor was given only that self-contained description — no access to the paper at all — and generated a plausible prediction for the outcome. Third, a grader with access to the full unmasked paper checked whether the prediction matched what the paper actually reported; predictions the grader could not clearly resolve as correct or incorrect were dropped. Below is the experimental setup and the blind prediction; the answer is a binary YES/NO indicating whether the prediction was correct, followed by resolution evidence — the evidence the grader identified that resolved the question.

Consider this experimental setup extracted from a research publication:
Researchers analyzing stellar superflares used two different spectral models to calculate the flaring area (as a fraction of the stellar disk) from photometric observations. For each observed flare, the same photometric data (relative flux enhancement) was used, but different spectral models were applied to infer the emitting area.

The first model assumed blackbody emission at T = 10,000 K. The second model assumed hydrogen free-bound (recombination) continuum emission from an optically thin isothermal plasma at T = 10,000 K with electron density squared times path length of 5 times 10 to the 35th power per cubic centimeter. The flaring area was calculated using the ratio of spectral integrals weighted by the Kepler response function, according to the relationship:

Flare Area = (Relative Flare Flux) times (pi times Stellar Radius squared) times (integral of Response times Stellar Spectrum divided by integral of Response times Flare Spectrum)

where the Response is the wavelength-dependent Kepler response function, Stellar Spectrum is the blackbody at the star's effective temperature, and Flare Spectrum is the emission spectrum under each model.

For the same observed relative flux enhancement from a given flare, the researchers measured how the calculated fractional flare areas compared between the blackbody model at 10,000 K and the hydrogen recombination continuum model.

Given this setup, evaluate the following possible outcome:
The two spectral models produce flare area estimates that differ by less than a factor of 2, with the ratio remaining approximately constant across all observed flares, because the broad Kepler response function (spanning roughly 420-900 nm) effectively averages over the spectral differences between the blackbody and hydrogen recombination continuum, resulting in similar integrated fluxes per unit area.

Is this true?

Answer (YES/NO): NO